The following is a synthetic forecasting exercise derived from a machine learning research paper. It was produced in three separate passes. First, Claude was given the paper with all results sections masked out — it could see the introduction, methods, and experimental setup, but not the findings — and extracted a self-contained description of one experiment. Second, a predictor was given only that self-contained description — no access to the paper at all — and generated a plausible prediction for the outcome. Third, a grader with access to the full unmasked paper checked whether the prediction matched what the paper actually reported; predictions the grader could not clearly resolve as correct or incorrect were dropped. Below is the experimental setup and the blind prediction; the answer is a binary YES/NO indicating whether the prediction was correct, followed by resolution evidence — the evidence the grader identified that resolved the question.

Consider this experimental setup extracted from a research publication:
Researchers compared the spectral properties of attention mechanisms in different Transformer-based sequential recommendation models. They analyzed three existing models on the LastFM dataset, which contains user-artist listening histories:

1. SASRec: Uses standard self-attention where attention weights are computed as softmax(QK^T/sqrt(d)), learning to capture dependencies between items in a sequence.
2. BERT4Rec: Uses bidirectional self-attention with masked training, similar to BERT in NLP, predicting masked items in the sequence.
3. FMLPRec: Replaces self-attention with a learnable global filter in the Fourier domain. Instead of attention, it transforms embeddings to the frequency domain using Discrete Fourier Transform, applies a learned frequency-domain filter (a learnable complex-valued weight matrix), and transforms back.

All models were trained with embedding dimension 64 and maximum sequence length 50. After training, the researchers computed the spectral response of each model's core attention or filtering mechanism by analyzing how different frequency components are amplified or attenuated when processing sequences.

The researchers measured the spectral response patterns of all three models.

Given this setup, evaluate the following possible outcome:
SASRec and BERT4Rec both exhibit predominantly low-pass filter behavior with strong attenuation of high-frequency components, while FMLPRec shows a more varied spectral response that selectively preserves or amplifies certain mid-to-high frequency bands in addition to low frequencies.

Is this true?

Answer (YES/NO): NO